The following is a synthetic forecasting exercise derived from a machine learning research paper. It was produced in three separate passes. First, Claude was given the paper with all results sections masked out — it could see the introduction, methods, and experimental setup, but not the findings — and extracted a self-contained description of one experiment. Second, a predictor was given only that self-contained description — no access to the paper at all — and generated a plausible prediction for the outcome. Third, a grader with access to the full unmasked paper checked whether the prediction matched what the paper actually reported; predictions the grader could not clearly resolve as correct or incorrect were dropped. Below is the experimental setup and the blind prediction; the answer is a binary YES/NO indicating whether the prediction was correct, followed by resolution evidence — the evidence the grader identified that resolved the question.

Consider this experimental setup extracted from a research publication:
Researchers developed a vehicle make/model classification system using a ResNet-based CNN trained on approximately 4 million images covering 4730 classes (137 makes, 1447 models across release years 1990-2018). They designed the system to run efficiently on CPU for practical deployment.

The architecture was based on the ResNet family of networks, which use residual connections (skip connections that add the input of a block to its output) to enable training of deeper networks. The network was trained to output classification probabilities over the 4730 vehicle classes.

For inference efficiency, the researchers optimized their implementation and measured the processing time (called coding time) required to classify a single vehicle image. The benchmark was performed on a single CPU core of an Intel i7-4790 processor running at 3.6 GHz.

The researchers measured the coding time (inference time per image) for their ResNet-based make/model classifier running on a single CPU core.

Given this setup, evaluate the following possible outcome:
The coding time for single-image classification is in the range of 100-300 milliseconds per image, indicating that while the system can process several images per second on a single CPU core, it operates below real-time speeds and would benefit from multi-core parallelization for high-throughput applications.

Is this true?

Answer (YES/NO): NO